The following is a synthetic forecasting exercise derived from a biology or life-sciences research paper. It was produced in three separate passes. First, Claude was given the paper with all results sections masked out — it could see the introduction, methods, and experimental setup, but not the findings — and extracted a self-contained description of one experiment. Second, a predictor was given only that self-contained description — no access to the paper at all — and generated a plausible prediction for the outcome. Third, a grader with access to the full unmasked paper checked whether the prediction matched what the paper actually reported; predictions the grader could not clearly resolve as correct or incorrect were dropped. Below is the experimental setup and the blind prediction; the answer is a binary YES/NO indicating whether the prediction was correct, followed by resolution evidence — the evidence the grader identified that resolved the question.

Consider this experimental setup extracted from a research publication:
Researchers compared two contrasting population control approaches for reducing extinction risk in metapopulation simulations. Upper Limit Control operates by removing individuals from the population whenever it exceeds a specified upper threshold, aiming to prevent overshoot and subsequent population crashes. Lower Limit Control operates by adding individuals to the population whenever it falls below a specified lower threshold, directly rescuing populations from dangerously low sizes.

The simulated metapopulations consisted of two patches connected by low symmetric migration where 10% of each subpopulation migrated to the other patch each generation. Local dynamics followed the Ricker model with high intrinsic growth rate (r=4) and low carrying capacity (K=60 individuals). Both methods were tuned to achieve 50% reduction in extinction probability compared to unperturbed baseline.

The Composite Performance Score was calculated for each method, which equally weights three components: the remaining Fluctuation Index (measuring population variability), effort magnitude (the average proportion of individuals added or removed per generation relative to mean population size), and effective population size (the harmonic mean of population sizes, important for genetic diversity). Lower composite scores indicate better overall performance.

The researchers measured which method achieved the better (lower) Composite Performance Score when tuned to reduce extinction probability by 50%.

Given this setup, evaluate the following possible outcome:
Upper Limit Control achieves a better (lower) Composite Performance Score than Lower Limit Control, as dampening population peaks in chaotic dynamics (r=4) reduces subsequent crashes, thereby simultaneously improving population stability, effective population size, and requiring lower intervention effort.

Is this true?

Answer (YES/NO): NO